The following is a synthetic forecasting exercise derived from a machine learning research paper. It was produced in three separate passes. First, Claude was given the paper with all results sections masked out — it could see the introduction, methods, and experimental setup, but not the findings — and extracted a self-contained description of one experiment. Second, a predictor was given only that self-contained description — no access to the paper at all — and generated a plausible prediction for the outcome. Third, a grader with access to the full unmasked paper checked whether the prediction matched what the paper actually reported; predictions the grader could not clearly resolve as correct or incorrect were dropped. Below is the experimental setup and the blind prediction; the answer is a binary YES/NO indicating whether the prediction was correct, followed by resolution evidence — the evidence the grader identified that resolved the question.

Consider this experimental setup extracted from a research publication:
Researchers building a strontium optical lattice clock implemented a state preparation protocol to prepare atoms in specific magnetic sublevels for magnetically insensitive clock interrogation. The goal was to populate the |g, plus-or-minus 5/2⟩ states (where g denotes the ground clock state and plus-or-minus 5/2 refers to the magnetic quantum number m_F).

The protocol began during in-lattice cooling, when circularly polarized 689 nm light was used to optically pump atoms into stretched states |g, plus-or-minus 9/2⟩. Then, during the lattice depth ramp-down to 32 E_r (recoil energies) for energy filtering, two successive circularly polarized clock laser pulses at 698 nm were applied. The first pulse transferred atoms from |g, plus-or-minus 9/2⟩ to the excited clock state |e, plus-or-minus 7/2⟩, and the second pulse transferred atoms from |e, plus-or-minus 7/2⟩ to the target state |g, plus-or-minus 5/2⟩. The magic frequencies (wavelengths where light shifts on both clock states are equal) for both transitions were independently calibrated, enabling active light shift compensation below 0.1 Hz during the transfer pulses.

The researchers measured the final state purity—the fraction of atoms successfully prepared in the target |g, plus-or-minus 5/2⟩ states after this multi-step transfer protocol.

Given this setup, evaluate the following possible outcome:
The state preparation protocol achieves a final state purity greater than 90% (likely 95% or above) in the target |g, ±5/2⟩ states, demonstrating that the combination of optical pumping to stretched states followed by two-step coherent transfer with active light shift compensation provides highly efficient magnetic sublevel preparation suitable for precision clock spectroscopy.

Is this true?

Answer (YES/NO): YES